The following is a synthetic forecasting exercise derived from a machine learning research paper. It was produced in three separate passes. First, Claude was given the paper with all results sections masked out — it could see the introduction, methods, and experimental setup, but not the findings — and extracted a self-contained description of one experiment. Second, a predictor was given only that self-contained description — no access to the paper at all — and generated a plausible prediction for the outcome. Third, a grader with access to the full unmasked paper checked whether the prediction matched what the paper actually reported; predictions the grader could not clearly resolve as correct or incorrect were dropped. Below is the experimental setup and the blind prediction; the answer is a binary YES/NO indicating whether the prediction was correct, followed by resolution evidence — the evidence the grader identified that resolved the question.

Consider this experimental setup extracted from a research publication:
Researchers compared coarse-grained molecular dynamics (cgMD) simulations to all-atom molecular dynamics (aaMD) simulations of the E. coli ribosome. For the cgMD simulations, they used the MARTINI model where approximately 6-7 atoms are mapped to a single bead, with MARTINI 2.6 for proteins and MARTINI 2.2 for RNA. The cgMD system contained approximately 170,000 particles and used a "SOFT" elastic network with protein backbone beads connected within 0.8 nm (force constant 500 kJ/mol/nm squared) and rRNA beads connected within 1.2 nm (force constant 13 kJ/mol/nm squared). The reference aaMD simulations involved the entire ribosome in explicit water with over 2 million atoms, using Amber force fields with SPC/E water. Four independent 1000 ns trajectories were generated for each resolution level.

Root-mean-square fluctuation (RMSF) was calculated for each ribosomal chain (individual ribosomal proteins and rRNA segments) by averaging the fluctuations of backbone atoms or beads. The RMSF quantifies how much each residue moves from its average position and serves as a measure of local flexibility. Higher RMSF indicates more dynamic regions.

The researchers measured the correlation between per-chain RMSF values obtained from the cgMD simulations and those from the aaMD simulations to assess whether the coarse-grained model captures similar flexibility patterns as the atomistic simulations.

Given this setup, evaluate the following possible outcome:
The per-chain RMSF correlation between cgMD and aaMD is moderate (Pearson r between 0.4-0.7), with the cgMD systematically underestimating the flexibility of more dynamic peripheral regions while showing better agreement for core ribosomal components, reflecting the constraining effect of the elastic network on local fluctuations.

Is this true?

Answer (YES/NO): NO